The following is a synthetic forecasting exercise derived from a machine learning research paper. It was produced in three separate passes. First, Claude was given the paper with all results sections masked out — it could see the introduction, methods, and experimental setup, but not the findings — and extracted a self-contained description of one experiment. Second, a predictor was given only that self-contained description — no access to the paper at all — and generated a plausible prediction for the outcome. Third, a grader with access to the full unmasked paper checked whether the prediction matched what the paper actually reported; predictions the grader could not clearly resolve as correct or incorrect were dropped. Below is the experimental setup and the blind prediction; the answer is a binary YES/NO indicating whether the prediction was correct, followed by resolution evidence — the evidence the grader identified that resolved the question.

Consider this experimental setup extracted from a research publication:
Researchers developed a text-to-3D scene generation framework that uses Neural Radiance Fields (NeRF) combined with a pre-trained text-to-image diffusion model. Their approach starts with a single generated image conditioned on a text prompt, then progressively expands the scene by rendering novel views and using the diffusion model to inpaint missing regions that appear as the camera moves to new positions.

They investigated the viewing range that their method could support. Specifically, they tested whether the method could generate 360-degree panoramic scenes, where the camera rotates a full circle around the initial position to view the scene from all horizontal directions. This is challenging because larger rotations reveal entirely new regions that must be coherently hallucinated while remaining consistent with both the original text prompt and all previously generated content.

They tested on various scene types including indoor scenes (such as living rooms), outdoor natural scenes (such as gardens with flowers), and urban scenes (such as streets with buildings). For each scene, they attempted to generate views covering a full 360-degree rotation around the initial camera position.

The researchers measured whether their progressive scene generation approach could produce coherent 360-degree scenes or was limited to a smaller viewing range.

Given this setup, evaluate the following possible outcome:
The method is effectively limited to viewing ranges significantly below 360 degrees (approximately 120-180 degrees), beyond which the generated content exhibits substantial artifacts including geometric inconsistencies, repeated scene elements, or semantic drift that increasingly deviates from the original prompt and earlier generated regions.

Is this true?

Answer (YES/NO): NO